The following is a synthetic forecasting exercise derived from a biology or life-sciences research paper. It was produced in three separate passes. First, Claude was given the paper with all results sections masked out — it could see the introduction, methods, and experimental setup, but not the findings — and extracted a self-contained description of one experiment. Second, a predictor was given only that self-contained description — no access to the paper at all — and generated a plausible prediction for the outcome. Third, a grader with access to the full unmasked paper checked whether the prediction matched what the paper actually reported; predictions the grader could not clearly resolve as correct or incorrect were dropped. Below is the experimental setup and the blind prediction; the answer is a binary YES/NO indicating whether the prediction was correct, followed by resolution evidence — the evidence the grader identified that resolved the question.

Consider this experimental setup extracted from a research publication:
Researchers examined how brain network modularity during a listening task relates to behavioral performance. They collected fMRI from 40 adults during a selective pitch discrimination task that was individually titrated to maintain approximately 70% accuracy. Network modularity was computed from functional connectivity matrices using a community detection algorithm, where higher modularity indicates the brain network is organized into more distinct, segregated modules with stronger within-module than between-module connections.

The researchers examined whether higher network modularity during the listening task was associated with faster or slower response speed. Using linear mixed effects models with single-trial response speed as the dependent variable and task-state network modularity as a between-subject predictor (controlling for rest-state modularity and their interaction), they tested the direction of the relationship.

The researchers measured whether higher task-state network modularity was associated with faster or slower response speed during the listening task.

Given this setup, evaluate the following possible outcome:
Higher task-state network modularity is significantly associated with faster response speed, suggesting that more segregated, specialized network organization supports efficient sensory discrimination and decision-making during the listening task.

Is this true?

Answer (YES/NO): NO